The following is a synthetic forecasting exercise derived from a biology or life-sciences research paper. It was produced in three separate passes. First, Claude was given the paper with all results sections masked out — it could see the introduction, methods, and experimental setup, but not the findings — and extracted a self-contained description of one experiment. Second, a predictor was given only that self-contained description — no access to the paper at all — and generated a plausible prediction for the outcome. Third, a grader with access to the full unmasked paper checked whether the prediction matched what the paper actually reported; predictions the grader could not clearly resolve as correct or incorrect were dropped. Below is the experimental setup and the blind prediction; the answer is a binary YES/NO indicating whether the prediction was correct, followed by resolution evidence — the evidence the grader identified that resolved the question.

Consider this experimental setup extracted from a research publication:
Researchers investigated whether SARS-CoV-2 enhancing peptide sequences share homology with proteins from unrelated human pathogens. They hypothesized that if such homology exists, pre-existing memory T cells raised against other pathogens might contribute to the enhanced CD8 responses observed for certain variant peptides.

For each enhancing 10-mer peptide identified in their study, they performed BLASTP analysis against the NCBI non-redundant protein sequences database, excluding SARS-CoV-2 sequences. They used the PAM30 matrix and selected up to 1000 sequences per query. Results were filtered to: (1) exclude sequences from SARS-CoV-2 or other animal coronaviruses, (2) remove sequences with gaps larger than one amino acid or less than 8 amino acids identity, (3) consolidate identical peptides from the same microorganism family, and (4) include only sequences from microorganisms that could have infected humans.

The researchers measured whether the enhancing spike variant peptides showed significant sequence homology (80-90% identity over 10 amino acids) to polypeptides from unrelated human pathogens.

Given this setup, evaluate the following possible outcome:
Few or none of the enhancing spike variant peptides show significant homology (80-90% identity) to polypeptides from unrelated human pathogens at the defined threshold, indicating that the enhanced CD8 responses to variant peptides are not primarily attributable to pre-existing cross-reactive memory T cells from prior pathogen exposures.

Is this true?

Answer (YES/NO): NO